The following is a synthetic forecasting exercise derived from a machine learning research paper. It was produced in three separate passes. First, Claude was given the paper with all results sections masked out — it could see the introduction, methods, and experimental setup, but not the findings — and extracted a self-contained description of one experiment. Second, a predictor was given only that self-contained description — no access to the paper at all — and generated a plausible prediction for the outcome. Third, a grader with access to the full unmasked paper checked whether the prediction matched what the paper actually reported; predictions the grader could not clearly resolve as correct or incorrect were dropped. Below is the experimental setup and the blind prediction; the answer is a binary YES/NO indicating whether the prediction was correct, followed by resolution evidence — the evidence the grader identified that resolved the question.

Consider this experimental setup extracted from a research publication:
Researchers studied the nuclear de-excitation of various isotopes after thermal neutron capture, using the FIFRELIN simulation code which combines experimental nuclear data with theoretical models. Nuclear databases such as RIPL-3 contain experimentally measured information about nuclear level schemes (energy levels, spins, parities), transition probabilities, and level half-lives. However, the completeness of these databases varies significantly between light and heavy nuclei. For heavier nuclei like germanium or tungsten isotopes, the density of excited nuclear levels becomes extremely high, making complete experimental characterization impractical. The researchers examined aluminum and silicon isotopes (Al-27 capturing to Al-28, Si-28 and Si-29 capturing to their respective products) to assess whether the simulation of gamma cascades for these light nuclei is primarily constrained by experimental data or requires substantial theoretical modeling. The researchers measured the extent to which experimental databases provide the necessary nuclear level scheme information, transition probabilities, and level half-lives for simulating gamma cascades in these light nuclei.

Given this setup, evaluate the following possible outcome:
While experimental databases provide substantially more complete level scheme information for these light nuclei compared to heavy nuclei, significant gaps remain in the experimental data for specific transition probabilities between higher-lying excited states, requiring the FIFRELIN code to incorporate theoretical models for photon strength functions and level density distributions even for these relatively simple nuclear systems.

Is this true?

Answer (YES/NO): NO